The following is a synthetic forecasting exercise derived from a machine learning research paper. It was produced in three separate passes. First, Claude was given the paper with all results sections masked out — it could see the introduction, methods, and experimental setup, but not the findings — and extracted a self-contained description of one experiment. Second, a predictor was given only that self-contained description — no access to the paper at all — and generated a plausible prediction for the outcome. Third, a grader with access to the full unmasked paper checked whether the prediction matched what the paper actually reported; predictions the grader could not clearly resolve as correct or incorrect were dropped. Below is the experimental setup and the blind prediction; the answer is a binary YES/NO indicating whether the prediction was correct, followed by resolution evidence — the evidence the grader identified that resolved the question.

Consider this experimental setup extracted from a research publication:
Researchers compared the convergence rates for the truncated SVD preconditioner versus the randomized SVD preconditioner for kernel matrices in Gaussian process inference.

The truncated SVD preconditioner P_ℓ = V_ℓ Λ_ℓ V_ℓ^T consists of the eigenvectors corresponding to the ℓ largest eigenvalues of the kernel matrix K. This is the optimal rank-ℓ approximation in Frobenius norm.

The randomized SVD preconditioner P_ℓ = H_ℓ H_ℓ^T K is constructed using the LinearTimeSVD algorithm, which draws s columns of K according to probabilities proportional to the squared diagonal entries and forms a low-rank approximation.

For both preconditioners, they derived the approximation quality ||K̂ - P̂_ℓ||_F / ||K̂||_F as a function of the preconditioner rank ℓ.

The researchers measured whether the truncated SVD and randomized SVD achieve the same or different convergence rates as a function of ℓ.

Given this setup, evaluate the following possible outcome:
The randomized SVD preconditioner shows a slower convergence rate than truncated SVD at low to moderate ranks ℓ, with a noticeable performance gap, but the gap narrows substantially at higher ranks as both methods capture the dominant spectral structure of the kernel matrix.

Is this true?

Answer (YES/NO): NO